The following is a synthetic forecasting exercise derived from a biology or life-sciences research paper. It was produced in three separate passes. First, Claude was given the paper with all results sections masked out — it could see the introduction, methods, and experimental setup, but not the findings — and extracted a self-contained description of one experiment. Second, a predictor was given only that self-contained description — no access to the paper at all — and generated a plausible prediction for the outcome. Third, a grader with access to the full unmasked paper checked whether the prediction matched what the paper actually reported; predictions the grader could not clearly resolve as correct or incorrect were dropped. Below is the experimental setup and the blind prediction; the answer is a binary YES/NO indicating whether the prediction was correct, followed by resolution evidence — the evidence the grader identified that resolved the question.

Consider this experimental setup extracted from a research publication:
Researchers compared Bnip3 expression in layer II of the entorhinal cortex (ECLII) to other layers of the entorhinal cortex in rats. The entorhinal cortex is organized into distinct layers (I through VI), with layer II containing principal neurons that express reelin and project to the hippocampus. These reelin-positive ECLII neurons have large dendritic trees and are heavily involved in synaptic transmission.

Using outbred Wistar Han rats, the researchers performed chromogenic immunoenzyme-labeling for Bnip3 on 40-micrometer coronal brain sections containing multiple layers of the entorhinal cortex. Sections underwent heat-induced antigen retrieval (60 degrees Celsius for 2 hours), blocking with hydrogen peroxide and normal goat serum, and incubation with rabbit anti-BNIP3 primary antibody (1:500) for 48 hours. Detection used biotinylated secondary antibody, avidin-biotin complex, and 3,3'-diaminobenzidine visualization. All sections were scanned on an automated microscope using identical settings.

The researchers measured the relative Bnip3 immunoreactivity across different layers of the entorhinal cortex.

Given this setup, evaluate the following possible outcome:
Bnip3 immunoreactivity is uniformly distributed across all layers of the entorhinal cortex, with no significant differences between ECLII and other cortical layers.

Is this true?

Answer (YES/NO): NO